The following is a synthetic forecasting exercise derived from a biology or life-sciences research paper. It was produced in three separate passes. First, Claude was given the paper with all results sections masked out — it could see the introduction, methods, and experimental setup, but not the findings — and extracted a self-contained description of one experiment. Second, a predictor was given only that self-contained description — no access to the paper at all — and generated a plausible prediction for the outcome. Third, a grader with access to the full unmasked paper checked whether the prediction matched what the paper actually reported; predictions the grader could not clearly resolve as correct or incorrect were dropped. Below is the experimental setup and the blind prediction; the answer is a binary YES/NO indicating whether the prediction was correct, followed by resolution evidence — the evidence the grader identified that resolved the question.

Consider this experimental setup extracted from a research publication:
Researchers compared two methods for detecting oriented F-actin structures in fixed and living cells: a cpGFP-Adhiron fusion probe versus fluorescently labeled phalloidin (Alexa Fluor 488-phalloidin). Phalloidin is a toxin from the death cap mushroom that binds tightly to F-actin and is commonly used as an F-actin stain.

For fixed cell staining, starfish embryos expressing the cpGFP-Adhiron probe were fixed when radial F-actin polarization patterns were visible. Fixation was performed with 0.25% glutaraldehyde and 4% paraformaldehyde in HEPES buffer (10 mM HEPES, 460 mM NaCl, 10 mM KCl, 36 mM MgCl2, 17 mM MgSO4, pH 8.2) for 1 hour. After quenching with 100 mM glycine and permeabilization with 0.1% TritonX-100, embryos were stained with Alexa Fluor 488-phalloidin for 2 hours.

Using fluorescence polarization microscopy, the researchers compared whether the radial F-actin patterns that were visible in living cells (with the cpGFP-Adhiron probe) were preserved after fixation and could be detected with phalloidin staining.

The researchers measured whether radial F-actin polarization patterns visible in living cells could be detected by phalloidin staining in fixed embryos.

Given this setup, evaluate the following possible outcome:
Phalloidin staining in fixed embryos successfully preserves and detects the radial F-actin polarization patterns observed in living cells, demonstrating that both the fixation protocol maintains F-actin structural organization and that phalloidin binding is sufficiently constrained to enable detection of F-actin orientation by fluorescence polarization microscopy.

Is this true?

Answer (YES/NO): NO